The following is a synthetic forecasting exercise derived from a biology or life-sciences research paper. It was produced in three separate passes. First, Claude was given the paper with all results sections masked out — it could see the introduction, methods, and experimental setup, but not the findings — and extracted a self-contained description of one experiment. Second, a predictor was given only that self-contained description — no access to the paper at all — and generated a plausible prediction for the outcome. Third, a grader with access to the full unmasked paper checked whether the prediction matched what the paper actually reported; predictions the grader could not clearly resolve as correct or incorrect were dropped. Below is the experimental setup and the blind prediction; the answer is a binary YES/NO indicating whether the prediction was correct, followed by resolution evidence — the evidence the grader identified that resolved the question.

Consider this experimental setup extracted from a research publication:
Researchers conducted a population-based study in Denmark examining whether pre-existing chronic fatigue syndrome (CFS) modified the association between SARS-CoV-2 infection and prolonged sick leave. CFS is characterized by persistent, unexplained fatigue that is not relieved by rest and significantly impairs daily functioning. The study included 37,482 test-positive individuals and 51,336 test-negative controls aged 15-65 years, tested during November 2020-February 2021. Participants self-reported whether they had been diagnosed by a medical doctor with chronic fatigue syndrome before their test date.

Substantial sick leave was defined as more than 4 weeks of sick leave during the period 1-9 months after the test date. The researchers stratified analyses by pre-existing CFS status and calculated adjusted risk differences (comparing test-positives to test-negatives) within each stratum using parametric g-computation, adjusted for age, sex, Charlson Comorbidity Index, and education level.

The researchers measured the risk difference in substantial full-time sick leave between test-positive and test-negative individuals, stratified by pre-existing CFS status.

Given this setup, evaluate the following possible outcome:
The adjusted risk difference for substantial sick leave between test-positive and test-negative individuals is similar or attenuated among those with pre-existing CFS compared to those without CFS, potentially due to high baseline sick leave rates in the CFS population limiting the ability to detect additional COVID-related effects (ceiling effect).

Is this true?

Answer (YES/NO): YES